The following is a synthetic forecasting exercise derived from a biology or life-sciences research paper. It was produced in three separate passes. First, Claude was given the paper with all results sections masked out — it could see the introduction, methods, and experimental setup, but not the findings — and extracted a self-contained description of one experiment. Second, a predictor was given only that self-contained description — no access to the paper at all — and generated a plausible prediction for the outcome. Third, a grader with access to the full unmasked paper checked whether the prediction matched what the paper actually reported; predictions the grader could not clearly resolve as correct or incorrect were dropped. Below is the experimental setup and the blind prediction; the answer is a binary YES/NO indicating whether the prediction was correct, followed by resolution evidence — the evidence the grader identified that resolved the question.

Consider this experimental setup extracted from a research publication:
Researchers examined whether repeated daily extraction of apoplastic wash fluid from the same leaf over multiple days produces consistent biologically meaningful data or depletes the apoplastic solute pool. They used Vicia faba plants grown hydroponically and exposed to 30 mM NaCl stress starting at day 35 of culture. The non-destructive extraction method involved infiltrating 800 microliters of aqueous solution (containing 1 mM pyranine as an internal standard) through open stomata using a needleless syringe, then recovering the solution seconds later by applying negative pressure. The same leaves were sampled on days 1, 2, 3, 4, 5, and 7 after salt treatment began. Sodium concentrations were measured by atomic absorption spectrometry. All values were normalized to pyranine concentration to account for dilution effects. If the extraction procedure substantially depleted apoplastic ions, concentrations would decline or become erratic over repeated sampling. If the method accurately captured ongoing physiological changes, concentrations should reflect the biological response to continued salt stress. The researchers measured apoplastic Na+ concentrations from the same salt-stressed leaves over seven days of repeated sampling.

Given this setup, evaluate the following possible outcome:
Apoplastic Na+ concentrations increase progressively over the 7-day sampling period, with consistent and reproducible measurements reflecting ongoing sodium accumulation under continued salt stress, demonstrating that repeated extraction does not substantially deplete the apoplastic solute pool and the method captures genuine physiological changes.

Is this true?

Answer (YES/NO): YES